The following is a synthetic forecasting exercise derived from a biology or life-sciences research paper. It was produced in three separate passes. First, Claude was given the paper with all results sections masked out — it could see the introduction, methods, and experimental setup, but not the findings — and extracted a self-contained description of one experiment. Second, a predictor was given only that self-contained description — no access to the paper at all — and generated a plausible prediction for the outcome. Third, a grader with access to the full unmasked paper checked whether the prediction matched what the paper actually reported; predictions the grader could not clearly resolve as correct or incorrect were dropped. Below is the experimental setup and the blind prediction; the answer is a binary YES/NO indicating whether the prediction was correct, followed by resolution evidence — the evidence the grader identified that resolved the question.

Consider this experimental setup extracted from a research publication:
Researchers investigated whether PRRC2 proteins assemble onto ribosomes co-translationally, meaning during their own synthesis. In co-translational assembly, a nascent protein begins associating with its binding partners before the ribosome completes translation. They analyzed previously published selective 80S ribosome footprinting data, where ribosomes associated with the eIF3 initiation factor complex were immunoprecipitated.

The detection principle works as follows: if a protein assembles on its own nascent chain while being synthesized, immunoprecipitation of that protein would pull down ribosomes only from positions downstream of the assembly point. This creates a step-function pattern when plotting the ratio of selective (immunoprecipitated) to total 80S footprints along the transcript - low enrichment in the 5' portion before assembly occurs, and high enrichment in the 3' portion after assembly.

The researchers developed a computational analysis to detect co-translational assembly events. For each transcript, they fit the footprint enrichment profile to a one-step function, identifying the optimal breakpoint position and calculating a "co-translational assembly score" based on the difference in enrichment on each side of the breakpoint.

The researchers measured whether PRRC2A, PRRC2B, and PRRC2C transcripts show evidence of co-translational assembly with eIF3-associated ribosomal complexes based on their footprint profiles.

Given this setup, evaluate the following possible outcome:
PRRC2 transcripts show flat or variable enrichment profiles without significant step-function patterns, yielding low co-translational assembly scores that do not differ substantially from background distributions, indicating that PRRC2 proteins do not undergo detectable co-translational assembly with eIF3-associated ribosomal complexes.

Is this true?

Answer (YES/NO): NO